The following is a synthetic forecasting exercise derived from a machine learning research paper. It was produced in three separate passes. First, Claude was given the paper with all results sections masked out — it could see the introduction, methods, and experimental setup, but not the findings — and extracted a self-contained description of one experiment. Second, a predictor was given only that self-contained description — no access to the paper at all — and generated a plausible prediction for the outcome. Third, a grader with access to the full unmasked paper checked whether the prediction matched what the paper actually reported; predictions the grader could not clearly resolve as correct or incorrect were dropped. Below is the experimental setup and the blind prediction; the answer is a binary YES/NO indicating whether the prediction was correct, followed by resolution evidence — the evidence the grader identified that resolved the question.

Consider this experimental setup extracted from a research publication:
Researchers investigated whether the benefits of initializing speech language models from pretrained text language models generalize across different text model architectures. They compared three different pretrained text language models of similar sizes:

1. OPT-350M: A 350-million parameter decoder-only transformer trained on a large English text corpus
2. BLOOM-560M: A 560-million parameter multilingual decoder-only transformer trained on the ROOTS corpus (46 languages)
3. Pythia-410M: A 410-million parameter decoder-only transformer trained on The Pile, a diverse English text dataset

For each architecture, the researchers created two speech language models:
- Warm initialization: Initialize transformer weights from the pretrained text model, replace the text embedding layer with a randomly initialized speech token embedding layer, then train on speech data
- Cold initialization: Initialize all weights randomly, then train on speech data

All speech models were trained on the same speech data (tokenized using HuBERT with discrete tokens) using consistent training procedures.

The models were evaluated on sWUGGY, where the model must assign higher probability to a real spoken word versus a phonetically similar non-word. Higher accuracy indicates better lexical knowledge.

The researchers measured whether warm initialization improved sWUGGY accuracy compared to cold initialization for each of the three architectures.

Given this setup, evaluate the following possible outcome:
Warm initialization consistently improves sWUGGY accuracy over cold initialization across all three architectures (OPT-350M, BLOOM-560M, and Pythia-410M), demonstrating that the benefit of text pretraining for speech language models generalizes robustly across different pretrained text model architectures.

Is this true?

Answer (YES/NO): YES